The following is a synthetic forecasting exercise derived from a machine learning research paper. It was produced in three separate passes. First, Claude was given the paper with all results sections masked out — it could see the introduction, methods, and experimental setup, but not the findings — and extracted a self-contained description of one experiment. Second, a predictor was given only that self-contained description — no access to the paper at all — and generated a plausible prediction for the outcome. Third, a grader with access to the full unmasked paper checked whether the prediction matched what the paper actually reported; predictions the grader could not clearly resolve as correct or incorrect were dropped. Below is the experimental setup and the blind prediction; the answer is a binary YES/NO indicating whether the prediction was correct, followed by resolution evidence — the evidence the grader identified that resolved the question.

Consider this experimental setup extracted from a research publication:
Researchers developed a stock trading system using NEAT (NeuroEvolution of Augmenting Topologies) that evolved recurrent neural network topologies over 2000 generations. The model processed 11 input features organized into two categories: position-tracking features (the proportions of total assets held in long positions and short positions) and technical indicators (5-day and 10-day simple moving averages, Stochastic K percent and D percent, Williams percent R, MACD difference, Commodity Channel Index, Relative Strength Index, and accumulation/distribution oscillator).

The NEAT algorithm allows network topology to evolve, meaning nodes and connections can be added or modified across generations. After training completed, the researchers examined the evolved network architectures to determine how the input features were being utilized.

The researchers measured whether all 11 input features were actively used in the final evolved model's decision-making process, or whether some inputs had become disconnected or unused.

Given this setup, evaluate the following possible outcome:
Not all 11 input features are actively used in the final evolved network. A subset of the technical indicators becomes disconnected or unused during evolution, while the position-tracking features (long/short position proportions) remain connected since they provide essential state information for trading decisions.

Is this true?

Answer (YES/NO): NO